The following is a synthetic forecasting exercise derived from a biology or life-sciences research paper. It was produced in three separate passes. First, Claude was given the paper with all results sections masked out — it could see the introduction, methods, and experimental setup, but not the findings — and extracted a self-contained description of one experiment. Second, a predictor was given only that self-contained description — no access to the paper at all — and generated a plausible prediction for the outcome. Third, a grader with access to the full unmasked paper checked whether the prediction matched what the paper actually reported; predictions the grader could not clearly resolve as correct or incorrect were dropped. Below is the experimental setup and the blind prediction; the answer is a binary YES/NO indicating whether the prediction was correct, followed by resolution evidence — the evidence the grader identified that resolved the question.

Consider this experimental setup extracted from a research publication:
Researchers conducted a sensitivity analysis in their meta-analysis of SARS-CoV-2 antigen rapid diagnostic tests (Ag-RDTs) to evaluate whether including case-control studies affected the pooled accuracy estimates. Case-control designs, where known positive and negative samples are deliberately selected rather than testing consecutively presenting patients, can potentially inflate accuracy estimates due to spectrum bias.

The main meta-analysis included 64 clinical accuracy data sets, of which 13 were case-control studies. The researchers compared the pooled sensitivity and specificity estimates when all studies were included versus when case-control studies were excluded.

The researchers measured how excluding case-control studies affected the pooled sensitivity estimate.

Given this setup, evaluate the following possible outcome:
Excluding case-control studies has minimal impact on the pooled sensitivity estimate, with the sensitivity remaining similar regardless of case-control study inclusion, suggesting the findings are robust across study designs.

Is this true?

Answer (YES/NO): YES